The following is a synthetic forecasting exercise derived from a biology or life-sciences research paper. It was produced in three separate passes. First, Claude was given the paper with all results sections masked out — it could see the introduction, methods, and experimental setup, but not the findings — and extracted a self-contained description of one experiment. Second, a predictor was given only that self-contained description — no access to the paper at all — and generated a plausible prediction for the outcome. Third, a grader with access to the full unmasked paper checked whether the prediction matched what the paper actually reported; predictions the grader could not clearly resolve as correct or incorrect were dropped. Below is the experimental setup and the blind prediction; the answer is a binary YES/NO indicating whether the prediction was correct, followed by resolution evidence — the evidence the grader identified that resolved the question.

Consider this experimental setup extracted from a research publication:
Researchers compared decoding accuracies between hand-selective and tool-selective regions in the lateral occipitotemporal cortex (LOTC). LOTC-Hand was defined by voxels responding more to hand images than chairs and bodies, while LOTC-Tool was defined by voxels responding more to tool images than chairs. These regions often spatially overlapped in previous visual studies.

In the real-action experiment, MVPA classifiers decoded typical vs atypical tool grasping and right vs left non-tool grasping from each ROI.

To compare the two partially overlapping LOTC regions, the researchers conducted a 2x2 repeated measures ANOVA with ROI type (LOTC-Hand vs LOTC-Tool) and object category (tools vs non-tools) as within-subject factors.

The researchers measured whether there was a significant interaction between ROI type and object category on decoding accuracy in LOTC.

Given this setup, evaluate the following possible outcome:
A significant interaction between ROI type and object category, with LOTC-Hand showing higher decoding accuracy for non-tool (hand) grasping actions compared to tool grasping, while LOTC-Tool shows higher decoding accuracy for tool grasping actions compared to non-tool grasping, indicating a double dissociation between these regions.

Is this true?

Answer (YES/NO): NO